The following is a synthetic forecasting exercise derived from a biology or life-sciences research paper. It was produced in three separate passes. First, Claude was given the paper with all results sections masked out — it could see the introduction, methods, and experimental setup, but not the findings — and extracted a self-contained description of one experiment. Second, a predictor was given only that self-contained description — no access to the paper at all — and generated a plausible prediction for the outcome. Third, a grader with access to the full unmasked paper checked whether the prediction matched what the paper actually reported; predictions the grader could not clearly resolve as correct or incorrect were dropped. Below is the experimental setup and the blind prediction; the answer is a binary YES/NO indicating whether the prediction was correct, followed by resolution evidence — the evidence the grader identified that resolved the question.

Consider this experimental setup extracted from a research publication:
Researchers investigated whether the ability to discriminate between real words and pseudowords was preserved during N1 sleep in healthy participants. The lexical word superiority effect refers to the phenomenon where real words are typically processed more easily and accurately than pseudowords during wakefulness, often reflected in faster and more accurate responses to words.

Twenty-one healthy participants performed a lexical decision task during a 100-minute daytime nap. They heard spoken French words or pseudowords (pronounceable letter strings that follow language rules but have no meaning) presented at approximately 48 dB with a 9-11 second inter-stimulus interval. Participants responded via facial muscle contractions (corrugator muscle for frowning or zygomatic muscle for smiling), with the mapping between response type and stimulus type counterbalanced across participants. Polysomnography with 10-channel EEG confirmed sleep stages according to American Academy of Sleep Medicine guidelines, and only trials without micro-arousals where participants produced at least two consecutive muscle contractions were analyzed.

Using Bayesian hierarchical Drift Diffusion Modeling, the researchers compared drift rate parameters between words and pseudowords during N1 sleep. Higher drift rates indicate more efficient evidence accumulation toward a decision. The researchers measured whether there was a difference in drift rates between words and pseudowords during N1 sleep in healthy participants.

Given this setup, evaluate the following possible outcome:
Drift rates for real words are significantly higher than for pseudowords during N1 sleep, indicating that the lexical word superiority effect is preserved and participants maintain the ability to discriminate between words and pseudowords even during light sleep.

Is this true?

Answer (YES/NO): YES